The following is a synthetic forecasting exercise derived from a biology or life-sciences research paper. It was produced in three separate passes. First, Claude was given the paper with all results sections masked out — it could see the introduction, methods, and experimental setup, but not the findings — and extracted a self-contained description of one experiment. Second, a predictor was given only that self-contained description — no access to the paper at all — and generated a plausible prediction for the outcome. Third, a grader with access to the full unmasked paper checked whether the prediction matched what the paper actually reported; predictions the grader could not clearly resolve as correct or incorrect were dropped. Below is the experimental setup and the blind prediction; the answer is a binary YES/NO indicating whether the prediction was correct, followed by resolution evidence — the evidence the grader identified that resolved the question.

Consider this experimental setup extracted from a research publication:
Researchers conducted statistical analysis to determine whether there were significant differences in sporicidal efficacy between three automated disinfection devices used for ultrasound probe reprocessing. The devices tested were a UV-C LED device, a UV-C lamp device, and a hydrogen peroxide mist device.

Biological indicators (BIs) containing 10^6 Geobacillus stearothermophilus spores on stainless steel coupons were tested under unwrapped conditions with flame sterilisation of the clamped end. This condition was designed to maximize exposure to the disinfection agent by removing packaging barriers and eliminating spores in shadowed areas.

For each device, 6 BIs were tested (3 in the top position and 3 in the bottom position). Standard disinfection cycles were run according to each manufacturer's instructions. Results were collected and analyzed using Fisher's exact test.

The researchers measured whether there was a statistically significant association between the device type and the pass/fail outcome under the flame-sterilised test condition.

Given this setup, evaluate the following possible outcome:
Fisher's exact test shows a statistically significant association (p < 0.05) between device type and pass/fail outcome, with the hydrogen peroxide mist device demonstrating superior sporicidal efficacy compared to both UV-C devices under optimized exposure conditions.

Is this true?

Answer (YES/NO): YES